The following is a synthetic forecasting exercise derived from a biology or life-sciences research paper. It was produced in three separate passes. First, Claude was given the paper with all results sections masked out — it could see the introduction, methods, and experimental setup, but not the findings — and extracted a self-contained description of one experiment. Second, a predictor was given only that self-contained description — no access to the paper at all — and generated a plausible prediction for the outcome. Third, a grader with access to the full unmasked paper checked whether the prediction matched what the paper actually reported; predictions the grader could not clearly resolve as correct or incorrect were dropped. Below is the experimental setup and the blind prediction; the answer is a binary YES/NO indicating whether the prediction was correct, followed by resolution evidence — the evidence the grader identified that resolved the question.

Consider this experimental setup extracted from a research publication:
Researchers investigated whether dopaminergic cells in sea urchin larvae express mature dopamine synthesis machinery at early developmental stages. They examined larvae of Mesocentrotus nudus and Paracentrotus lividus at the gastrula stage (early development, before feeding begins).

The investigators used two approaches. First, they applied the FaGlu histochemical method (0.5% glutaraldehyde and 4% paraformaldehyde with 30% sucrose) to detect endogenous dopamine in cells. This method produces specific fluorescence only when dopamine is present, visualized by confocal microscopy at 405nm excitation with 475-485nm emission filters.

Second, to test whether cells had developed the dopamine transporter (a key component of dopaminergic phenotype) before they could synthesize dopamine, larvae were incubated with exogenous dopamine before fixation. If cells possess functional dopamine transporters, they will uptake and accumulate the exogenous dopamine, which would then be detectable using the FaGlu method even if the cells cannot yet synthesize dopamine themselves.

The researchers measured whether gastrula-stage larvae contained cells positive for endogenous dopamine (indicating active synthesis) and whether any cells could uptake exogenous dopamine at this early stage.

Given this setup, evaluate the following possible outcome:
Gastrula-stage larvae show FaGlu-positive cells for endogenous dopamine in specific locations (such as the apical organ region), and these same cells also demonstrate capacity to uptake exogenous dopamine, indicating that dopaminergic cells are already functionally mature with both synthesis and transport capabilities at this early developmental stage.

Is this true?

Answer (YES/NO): NO